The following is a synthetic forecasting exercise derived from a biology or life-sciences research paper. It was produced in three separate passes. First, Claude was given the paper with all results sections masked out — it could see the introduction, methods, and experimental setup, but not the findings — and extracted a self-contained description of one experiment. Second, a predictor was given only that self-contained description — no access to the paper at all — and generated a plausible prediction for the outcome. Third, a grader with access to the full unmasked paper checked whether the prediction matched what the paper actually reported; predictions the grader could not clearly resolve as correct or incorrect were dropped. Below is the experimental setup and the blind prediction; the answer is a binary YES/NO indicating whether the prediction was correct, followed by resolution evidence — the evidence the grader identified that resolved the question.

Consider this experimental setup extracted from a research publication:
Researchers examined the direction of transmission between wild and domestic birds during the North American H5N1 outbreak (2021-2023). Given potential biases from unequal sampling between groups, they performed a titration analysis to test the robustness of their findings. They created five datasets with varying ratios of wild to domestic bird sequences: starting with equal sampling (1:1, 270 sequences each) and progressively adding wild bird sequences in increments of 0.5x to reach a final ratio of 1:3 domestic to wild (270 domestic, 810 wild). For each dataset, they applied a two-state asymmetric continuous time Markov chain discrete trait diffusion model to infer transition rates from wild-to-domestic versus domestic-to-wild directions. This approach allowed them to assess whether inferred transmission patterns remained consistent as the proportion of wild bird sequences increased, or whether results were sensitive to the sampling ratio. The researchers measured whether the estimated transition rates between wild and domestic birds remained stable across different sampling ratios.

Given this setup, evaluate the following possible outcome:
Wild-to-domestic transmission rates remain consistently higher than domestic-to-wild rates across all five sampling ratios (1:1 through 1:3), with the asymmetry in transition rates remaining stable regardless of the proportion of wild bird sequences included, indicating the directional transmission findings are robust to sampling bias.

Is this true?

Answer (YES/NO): NO